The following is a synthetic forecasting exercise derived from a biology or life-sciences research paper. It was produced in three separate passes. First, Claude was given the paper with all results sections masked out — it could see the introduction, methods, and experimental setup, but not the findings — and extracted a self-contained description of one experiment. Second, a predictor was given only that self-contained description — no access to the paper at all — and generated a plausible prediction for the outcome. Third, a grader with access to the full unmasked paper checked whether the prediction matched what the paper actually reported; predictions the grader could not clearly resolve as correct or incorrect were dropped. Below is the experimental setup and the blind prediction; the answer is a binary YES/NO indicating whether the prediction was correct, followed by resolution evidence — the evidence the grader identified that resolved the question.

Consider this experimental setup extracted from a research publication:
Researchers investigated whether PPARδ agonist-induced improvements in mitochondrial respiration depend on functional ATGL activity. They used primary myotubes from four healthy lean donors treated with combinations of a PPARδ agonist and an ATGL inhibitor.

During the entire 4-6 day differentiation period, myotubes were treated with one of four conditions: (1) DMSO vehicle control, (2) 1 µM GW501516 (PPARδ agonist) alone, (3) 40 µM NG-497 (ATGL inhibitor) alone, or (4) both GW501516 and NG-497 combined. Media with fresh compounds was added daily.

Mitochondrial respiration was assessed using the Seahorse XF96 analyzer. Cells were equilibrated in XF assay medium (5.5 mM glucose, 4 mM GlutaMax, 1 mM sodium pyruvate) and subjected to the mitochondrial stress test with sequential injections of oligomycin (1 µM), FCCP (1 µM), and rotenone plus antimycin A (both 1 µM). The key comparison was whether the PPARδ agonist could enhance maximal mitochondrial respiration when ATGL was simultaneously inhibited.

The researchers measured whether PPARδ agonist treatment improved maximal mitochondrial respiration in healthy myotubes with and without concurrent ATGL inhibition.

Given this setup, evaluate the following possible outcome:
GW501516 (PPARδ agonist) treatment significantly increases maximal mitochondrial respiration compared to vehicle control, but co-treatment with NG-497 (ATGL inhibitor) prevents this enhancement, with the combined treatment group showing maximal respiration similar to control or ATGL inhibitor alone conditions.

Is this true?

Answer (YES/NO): NO